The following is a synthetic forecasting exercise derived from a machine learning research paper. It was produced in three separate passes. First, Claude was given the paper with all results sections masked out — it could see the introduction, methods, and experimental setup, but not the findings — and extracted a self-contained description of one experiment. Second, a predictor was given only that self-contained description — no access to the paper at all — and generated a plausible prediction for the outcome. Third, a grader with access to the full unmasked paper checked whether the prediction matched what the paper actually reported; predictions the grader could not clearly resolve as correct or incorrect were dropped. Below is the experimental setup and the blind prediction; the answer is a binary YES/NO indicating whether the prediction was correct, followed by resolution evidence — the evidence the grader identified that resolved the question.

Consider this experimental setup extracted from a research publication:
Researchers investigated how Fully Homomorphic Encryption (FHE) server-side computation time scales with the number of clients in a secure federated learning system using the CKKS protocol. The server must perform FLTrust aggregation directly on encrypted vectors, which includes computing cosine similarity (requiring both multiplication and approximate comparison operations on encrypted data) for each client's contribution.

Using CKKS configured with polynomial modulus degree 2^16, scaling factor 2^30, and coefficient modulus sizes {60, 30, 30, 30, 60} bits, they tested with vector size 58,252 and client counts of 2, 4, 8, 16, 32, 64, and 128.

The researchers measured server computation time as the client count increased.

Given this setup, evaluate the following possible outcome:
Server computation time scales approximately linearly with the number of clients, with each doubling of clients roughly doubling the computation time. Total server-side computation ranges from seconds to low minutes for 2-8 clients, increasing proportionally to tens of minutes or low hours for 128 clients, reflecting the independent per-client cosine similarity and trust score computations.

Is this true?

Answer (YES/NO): NO